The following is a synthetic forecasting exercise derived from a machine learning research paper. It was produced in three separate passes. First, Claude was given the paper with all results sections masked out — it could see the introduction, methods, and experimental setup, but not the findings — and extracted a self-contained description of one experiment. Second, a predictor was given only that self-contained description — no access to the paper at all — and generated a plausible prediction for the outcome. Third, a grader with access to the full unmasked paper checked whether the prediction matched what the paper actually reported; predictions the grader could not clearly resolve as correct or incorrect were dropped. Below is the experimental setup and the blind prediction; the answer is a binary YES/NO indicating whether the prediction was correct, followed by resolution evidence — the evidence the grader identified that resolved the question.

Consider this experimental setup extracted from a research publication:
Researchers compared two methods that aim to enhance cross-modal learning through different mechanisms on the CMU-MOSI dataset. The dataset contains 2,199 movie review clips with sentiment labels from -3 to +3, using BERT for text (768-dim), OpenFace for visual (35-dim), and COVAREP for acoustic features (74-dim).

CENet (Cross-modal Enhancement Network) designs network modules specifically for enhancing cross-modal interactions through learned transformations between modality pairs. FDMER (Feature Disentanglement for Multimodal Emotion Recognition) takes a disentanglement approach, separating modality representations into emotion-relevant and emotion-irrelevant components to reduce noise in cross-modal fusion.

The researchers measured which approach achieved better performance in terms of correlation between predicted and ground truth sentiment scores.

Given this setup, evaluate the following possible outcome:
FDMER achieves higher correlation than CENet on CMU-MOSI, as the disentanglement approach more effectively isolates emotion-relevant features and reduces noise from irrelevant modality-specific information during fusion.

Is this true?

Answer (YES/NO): YES